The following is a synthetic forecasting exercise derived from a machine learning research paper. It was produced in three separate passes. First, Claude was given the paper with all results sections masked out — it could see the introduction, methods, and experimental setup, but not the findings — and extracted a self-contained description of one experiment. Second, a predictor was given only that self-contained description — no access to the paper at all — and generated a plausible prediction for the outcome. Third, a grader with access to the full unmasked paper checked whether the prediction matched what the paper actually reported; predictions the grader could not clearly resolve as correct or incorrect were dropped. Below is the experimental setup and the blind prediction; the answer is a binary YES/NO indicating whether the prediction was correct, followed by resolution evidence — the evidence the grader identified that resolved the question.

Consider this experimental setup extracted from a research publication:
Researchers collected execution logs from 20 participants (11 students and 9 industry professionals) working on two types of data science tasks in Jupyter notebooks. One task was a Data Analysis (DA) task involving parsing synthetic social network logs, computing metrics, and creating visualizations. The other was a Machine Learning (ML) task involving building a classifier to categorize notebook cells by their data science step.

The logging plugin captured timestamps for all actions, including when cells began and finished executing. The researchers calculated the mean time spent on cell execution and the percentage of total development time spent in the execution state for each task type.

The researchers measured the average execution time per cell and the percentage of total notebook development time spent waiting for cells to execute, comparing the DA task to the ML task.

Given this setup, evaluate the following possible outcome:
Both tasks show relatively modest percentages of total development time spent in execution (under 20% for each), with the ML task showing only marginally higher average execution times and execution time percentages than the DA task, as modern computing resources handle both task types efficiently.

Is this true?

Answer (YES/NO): NO